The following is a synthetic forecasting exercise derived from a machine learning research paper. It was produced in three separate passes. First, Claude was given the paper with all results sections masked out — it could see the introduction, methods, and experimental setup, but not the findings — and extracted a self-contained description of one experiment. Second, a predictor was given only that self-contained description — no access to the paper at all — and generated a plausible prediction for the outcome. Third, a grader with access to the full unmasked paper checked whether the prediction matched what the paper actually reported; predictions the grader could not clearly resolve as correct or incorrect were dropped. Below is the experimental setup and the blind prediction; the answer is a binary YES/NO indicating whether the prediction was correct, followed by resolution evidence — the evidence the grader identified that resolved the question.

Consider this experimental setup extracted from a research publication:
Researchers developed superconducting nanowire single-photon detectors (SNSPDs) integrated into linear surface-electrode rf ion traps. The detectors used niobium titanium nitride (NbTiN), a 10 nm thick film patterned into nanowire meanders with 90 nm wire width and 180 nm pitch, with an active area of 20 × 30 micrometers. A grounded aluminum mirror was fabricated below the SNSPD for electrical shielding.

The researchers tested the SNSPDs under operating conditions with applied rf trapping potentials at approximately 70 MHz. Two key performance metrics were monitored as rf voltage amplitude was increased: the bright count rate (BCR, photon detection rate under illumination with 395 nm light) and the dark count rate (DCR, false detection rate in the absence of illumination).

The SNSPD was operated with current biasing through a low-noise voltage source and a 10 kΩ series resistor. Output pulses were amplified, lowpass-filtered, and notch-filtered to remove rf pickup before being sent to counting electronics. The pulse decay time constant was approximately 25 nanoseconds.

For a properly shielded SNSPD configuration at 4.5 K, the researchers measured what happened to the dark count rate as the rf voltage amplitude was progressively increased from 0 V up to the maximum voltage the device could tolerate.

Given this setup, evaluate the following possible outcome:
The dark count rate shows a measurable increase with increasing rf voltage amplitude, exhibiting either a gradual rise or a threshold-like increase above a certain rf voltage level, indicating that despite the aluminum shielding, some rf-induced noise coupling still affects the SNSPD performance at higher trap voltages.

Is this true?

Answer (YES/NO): NO